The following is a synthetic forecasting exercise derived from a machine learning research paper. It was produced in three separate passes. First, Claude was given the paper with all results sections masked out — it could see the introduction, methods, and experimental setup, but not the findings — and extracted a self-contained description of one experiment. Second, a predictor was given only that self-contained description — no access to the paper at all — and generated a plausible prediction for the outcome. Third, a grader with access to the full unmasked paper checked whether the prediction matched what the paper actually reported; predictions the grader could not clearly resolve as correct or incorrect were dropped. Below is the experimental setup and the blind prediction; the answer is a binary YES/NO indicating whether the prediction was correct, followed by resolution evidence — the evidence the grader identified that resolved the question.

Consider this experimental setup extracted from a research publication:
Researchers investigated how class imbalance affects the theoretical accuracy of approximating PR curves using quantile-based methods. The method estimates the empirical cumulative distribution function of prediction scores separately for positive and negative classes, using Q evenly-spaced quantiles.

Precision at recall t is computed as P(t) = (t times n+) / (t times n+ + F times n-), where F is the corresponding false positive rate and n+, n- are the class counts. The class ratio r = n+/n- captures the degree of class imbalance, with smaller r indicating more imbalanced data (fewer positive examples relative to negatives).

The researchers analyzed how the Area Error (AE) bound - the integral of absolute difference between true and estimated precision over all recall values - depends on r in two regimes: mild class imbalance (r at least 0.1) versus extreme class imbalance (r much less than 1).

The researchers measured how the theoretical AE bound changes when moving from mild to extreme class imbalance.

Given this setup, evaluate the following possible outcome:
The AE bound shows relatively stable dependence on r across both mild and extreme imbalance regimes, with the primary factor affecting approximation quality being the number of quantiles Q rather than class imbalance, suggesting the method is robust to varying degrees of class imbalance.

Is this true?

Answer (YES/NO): NO